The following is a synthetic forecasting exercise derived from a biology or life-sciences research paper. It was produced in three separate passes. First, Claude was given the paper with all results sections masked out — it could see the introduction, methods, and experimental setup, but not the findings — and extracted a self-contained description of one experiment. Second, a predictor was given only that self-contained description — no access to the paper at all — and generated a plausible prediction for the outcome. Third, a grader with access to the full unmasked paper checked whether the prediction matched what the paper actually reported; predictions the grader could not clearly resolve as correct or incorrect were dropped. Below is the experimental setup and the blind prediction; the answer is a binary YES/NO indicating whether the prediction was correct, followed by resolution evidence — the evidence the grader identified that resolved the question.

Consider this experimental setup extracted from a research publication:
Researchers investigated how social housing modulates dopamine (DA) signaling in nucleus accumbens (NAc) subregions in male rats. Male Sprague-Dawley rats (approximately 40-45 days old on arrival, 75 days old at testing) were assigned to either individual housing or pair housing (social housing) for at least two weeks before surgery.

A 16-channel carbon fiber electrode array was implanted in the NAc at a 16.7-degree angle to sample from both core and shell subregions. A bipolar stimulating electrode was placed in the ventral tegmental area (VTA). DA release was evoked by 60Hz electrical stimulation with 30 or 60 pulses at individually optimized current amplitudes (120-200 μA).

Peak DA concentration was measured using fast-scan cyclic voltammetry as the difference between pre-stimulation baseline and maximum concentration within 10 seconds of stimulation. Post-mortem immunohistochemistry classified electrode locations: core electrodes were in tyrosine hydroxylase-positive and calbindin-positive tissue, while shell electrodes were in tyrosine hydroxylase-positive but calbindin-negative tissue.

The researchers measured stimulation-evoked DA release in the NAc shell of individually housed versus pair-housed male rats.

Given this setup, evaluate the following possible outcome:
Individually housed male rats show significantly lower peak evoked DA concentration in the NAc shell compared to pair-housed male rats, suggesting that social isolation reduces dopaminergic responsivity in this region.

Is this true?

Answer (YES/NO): NO